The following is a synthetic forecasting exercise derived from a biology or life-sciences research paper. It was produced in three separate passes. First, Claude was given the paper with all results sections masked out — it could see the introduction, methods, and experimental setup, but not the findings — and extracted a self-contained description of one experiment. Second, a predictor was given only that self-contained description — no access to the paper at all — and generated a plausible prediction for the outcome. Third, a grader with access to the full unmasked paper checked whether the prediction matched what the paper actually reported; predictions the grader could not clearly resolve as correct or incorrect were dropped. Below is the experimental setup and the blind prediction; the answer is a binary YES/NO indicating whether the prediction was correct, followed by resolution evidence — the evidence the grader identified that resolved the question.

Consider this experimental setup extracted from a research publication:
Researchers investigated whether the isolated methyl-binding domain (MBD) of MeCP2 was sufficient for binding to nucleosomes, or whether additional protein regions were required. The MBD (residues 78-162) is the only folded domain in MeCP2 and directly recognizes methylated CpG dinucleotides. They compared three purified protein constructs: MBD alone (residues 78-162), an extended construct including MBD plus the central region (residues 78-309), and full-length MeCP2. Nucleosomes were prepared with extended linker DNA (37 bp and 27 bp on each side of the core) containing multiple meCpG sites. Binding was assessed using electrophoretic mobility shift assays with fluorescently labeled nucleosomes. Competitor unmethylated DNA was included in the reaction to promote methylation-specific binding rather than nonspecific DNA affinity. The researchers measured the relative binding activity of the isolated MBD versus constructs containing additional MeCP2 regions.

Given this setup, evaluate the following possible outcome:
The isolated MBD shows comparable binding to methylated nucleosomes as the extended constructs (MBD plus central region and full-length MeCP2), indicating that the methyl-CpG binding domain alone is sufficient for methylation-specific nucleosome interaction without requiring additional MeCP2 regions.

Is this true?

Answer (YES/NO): NO